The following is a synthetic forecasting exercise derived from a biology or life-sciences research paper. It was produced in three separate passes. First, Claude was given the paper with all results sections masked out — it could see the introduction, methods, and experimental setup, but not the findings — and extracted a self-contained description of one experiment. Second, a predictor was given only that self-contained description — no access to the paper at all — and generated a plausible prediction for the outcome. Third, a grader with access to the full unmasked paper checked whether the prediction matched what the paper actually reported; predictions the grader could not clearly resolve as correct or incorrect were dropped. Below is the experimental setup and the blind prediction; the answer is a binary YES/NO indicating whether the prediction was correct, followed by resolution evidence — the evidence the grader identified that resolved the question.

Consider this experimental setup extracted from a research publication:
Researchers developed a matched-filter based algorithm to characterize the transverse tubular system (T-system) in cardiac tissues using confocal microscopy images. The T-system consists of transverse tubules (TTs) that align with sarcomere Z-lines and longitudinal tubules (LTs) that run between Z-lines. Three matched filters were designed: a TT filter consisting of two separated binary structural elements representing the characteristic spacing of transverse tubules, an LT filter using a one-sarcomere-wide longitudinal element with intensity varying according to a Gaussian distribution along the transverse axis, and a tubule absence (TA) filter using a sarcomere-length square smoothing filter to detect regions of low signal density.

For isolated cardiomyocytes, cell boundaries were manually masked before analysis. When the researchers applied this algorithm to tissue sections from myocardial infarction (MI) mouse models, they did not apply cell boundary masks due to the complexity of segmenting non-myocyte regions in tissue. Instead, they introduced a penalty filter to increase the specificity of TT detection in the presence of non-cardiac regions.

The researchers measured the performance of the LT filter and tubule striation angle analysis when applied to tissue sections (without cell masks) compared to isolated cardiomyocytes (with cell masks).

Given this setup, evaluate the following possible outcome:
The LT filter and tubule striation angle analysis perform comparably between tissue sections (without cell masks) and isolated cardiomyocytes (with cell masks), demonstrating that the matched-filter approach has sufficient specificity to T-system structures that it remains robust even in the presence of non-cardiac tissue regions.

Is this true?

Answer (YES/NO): NO